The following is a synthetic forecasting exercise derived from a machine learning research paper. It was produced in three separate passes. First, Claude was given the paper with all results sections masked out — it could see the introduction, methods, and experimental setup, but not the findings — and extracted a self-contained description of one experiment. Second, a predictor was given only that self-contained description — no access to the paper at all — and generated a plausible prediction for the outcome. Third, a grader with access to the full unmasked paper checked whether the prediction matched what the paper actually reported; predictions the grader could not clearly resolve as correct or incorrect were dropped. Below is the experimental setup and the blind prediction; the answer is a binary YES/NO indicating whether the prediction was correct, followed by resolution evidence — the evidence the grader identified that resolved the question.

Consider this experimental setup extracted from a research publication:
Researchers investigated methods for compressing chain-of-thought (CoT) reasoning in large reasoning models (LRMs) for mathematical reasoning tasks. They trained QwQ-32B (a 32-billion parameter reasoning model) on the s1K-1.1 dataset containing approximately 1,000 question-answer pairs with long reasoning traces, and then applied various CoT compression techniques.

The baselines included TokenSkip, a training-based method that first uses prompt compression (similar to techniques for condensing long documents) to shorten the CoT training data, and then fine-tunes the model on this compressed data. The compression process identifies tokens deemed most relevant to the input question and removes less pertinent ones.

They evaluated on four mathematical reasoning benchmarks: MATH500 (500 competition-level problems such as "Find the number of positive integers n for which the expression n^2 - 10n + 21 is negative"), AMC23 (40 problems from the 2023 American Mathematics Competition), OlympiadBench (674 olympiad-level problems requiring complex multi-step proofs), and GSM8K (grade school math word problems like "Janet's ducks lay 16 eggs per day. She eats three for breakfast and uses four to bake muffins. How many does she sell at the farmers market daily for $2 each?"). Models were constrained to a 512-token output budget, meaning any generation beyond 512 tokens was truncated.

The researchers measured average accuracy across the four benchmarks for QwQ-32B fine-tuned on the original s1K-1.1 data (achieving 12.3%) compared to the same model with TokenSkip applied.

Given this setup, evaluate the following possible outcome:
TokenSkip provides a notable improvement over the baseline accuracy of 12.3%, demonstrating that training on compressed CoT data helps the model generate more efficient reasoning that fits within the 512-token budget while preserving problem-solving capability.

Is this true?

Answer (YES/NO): NO